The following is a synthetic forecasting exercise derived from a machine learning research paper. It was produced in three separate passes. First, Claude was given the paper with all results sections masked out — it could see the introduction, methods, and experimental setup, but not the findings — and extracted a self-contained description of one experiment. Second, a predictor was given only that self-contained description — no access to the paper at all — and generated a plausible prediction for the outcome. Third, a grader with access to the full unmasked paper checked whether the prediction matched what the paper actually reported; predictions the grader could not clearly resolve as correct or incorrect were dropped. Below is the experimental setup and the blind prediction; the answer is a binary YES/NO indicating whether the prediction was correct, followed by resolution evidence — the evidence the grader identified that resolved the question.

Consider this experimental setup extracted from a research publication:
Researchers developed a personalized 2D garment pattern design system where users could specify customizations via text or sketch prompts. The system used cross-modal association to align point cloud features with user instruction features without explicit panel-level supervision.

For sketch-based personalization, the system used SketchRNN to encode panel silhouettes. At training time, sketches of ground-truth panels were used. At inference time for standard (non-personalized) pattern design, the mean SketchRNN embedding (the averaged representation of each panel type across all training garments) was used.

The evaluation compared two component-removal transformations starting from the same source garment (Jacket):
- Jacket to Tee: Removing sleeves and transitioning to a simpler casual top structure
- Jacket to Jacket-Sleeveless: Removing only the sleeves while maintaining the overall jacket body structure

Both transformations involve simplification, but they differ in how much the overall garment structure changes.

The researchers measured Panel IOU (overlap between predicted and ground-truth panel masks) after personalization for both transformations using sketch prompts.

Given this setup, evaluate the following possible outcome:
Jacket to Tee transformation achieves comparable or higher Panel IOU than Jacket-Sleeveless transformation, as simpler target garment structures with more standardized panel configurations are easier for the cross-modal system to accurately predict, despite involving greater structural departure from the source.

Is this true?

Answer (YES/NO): NO